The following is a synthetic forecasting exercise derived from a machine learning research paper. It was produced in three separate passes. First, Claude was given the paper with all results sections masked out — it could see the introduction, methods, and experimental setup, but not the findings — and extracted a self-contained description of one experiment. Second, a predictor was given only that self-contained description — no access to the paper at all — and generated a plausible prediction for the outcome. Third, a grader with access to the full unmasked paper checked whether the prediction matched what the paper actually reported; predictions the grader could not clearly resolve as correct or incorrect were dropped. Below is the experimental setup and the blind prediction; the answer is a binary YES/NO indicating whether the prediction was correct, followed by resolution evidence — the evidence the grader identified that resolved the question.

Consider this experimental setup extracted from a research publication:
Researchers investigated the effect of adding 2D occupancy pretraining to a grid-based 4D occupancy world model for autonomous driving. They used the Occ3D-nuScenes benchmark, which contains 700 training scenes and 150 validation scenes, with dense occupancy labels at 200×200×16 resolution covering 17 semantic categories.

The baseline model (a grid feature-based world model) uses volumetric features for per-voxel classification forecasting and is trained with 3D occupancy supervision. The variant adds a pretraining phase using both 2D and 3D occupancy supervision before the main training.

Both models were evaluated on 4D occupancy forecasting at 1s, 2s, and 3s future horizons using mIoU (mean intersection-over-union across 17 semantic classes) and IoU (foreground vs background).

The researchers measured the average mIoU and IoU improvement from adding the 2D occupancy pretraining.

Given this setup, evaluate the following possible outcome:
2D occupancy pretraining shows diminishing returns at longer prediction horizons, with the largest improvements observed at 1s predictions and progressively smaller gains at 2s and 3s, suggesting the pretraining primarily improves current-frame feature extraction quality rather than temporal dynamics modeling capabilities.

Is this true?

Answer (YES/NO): NO